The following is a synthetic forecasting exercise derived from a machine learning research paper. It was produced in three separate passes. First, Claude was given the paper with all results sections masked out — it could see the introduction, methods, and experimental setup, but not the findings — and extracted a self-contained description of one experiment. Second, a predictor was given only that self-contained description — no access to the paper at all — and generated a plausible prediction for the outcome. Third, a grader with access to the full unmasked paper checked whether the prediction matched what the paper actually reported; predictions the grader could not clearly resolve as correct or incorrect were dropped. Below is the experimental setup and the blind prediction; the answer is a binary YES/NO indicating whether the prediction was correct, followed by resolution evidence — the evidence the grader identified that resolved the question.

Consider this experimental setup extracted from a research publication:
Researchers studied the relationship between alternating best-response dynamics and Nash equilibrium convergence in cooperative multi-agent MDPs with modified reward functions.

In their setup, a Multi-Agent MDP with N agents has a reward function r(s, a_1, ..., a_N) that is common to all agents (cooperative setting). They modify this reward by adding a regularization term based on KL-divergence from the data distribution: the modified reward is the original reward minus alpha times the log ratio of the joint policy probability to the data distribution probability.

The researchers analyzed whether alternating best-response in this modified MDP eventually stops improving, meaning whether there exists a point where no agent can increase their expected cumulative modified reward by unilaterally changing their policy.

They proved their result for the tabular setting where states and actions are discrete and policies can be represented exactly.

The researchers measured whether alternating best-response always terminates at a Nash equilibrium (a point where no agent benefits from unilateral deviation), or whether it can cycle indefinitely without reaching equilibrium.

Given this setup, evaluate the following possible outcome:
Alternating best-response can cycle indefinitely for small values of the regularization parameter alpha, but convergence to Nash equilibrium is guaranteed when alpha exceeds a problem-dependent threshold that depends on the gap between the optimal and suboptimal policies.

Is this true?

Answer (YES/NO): NO